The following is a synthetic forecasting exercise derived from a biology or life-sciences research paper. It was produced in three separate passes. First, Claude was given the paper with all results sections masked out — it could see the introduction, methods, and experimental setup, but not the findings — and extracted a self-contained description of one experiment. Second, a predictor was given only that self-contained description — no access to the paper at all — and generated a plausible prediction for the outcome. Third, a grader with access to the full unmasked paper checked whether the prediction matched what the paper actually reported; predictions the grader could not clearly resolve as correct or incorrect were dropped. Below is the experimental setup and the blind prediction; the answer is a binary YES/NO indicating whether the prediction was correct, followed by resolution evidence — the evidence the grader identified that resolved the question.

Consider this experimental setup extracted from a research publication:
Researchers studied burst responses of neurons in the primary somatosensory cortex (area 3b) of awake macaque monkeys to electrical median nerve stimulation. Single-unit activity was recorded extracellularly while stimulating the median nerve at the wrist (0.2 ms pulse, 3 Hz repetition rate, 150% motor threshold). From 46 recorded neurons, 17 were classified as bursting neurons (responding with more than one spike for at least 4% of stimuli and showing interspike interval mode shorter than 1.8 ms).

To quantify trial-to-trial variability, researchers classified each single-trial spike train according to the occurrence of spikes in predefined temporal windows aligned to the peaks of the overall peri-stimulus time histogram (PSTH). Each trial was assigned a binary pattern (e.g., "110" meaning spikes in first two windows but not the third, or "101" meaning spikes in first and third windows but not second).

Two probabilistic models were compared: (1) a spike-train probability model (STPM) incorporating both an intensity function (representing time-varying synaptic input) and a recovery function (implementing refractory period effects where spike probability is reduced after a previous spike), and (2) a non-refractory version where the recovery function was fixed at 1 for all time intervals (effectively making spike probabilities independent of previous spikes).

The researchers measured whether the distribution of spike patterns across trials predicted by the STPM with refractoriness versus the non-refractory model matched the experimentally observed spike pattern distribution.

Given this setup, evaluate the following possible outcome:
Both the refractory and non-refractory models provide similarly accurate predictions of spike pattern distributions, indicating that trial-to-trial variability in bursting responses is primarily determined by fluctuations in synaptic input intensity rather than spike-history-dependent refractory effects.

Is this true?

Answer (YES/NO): NO